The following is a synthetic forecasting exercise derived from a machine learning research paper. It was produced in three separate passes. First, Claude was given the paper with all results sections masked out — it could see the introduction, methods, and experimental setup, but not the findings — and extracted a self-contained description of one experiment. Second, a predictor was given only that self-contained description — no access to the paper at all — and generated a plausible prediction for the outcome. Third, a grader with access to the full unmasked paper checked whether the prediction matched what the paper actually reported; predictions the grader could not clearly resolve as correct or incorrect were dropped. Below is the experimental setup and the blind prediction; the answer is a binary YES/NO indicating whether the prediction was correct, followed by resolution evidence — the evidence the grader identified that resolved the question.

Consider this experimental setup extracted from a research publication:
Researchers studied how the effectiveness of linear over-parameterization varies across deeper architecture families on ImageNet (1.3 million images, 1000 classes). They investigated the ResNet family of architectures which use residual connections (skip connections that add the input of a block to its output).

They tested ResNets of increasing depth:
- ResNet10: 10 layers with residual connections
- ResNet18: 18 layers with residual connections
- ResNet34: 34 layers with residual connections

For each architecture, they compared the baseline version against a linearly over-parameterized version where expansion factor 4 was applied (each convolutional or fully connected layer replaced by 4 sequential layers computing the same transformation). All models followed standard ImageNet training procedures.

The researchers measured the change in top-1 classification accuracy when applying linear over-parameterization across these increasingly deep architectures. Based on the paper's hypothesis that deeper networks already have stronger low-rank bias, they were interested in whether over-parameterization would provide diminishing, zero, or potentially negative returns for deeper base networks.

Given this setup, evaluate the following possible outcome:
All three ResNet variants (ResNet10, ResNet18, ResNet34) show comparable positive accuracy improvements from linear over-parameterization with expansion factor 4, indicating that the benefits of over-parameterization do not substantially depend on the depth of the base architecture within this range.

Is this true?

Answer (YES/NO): NO